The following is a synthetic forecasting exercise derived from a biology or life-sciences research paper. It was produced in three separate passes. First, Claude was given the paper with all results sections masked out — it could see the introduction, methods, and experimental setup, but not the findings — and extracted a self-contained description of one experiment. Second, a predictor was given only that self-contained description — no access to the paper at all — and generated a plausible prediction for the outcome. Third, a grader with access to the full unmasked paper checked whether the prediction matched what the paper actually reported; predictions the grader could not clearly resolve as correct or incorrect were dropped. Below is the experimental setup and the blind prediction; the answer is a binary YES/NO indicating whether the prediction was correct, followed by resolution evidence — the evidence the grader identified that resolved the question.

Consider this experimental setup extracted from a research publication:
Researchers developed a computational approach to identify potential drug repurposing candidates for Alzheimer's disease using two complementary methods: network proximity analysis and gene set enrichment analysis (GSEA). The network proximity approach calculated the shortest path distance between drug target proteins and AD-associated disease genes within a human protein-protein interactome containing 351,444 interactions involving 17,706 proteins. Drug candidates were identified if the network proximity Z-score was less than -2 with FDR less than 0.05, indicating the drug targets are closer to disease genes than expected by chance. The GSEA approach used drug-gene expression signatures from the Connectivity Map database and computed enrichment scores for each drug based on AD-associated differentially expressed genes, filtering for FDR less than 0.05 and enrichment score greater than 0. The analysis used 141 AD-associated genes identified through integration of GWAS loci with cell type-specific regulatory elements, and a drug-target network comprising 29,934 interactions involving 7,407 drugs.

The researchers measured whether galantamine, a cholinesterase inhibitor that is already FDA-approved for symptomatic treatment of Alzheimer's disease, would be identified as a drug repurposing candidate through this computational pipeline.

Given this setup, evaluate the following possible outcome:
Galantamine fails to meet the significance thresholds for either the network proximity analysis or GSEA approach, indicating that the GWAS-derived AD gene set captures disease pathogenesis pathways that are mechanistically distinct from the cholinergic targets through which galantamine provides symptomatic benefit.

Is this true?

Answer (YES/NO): NO